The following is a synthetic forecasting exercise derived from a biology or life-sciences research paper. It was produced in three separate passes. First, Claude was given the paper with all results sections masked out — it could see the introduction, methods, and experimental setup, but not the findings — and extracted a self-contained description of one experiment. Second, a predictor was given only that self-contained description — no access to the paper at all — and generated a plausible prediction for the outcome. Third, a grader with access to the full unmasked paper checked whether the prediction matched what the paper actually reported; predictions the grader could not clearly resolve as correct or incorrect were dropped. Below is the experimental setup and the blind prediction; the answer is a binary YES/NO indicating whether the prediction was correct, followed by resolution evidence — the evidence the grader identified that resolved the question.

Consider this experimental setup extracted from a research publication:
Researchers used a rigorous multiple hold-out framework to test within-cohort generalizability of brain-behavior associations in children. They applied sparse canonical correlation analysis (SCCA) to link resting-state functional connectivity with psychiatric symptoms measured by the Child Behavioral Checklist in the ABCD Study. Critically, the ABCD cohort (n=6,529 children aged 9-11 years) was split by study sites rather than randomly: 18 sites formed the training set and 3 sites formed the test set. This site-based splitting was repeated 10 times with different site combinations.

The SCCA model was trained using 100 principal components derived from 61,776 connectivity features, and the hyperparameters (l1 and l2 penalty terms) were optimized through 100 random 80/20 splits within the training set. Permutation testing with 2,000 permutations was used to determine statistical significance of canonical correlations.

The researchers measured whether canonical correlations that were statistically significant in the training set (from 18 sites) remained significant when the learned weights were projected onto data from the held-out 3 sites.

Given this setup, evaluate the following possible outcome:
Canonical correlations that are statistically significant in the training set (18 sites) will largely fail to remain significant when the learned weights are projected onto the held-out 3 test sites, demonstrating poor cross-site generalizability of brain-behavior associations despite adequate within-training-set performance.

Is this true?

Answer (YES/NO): NO